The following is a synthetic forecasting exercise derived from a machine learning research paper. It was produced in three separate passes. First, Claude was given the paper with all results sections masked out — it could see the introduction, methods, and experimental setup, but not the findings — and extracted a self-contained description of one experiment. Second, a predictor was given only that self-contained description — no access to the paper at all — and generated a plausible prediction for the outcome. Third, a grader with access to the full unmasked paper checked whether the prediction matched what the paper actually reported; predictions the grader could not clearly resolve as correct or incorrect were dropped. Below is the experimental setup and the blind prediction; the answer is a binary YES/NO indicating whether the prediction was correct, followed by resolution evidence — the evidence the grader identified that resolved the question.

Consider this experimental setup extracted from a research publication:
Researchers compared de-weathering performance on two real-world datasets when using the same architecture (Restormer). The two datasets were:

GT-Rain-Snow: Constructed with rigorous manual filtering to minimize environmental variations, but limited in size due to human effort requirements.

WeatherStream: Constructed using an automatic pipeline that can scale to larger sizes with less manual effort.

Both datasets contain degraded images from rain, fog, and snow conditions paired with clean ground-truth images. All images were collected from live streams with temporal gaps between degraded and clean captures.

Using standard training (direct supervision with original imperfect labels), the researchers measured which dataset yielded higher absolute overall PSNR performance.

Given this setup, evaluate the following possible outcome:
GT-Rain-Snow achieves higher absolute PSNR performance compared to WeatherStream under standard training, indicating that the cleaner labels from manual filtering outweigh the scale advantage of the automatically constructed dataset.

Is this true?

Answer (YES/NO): NO